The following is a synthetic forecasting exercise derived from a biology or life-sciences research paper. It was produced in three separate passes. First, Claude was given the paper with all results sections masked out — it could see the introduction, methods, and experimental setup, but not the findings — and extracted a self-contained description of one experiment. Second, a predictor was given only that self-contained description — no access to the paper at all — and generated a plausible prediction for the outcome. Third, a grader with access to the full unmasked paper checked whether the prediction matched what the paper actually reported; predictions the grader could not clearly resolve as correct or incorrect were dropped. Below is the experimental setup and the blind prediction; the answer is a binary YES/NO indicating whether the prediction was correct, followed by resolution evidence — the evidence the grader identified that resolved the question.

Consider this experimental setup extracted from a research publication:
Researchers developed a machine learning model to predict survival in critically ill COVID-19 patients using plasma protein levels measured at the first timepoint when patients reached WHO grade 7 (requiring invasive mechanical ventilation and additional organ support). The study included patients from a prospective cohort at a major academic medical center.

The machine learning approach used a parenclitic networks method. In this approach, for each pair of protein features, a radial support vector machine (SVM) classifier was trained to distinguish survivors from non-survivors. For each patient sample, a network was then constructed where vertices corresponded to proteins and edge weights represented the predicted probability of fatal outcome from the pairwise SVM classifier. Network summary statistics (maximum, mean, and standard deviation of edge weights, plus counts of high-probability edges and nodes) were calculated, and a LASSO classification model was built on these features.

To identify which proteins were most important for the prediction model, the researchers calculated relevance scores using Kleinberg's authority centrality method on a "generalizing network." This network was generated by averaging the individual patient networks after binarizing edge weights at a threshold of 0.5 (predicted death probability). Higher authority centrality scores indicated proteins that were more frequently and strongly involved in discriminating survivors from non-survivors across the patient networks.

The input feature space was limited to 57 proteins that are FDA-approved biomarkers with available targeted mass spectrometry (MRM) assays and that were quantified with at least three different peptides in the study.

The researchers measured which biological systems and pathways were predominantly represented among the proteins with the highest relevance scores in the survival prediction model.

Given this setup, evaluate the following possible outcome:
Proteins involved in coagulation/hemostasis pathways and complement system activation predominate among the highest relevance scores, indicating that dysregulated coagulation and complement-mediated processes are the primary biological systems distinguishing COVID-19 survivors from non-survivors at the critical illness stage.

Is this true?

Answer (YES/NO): YES